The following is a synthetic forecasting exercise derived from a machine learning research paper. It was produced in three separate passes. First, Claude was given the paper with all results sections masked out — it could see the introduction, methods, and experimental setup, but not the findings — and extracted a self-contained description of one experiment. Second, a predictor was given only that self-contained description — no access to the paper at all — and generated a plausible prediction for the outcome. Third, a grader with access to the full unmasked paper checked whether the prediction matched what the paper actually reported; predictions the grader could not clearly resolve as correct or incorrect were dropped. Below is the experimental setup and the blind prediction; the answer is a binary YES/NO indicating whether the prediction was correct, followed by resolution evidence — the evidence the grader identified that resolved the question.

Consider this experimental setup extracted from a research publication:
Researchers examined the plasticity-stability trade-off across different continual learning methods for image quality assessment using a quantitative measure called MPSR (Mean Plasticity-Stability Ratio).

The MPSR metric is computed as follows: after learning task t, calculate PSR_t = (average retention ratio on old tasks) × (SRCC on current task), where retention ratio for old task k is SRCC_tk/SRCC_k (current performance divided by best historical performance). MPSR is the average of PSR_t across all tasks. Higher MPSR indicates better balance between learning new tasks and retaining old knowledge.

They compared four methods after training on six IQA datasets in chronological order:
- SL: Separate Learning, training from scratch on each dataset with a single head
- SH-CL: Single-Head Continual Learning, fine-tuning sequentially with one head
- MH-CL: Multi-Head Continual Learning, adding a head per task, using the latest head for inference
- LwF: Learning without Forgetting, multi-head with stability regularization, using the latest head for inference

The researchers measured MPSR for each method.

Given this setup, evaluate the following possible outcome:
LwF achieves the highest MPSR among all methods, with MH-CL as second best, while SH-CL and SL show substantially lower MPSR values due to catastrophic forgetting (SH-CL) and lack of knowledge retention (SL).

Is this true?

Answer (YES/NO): NO